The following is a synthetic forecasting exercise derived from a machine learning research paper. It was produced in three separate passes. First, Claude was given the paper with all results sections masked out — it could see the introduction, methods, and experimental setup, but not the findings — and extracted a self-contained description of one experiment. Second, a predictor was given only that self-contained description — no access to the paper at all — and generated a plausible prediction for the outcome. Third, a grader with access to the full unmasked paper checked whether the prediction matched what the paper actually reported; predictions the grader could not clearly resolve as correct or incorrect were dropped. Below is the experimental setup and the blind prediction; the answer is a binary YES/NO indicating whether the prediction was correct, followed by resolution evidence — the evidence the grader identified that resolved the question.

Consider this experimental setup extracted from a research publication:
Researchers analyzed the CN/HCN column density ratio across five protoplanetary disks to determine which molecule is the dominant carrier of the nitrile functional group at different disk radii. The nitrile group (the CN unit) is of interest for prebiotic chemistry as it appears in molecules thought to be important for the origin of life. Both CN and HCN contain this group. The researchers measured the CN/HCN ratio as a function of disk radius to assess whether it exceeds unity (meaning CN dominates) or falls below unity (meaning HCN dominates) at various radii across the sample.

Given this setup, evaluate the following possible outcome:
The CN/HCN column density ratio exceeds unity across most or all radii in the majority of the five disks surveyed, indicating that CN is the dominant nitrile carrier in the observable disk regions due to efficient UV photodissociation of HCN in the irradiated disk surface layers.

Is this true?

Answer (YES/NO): YES